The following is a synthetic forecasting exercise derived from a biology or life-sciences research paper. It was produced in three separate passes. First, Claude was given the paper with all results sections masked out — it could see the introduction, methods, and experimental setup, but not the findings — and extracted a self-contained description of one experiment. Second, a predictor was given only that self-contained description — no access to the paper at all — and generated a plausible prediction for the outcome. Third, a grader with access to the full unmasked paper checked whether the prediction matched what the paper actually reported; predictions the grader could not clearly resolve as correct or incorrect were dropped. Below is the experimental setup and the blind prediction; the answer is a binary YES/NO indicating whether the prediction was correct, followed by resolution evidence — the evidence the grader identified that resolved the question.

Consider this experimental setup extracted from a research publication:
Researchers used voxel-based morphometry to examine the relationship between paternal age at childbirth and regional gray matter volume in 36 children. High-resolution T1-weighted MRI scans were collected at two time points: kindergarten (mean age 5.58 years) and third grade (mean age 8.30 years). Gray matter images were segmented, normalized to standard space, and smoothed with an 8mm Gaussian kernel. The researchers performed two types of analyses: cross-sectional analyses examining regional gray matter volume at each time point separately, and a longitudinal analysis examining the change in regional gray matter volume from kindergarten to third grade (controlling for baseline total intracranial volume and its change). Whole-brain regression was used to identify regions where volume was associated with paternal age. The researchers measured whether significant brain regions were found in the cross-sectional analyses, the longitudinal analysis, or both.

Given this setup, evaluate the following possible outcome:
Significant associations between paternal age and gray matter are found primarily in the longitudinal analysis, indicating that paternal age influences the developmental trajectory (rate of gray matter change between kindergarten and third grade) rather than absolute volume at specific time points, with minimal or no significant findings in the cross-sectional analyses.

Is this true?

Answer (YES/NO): YES